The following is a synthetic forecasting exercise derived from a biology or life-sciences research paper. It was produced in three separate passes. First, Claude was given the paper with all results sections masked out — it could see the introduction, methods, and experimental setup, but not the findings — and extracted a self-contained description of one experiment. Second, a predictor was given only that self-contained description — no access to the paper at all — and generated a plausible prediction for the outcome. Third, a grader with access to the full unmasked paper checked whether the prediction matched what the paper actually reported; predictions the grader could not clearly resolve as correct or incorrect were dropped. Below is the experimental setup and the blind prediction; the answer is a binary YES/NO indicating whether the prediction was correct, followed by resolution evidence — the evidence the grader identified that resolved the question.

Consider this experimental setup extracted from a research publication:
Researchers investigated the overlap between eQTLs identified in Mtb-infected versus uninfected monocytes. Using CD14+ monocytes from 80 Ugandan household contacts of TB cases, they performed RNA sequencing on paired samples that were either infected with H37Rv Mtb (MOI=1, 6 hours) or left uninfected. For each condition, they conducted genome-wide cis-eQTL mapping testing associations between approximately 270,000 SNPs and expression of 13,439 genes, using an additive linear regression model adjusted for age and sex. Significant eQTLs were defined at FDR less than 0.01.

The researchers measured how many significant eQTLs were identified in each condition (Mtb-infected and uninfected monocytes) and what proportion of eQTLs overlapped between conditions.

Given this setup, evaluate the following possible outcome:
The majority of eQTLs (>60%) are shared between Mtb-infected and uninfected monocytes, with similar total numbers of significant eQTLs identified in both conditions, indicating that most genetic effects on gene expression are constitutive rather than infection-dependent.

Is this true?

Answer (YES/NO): NO